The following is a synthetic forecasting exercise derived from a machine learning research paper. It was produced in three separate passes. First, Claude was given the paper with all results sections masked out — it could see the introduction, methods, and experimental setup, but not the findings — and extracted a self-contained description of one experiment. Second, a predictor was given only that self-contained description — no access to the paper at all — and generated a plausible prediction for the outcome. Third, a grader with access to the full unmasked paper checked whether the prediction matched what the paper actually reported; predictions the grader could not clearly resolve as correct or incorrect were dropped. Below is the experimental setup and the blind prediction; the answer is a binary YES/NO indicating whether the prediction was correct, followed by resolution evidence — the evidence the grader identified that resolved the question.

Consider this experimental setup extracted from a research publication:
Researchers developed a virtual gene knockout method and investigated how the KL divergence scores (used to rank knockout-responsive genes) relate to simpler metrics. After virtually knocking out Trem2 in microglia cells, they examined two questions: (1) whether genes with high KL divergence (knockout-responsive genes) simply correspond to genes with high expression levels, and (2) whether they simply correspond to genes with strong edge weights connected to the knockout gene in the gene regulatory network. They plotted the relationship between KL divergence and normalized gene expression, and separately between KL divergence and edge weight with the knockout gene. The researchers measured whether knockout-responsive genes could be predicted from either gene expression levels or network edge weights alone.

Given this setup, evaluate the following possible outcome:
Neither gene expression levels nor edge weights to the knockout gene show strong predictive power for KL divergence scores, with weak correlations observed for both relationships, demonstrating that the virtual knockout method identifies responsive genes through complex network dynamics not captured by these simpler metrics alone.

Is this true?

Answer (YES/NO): YES